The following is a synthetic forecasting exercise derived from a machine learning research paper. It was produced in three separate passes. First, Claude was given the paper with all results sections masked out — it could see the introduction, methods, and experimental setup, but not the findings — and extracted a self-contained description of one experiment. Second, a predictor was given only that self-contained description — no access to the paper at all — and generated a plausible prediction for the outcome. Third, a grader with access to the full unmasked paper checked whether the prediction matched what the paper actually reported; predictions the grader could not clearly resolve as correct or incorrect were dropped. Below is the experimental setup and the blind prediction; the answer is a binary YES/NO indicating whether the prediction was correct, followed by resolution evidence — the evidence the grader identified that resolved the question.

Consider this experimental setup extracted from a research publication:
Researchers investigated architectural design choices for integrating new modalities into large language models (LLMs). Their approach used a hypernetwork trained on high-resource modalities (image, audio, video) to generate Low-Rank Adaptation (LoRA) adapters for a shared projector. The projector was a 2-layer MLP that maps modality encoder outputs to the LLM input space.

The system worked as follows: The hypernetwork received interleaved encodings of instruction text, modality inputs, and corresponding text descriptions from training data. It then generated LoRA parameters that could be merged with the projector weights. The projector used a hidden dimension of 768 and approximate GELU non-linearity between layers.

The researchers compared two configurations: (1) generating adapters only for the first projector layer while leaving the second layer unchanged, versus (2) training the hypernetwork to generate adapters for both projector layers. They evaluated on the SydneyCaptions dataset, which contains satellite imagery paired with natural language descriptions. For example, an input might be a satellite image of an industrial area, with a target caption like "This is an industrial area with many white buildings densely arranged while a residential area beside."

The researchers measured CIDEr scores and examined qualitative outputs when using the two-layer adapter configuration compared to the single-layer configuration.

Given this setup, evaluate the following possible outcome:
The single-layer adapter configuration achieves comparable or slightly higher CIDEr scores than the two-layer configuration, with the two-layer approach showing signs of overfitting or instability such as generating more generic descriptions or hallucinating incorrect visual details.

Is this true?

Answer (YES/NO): NO